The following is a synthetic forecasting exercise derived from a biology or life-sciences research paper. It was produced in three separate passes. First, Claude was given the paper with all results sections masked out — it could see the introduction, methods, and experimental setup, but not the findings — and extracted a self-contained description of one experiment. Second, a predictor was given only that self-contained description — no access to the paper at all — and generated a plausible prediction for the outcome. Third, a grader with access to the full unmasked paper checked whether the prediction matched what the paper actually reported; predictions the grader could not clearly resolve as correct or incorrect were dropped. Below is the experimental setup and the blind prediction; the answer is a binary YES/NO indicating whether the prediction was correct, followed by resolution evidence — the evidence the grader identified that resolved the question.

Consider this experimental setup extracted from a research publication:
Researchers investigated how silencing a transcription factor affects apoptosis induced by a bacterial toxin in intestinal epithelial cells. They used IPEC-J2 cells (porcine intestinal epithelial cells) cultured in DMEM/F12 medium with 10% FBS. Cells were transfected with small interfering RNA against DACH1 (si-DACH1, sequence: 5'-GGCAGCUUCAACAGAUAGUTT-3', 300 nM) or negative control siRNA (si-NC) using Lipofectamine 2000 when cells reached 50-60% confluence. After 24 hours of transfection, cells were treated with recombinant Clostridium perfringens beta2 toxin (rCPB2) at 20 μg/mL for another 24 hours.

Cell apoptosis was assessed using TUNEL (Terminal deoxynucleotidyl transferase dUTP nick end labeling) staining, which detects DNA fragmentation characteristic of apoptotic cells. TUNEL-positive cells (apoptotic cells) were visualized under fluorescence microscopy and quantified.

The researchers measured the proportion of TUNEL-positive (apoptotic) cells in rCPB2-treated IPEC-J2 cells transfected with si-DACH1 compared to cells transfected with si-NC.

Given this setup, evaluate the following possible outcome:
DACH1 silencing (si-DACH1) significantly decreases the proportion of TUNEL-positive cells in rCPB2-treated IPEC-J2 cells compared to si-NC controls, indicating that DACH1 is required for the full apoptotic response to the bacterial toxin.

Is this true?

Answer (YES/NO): YES